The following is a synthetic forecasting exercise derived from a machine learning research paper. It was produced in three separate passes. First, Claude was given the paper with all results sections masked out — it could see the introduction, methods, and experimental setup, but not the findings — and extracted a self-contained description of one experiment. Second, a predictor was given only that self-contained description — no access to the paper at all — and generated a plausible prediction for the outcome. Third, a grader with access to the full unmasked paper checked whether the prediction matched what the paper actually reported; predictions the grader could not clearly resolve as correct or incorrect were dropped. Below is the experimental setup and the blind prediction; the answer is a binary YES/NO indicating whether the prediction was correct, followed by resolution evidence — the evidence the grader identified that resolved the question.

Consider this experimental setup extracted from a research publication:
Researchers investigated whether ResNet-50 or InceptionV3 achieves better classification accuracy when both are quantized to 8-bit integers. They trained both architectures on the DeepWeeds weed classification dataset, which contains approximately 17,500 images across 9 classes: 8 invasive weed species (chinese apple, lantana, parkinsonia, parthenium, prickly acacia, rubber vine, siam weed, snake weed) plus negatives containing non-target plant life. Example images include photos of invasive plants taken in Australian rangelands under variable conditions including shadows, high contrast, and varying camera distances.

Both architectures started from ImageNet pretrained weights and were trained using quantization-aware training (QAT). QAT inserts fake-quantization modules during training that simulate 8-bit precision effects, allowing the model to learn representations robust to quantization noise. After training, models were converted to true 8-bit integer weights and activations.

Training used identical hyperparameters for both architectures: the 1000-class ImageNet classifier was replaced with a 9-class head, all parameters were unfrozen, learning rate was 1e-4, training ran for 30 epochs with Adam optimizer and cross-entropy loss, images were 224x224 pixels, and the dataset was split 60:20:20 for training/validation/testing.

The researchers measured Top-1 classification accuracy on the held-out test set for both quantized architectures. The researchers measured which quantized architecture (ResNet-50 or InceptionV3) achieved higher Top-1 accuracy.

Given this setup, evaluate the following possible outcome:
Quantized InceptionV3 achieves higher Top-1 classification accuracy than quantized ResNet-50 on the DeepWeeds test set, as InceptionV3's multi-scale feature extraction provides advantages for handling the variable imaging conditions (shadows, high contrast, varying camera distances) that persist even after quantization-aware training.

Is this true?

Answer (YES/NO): NO